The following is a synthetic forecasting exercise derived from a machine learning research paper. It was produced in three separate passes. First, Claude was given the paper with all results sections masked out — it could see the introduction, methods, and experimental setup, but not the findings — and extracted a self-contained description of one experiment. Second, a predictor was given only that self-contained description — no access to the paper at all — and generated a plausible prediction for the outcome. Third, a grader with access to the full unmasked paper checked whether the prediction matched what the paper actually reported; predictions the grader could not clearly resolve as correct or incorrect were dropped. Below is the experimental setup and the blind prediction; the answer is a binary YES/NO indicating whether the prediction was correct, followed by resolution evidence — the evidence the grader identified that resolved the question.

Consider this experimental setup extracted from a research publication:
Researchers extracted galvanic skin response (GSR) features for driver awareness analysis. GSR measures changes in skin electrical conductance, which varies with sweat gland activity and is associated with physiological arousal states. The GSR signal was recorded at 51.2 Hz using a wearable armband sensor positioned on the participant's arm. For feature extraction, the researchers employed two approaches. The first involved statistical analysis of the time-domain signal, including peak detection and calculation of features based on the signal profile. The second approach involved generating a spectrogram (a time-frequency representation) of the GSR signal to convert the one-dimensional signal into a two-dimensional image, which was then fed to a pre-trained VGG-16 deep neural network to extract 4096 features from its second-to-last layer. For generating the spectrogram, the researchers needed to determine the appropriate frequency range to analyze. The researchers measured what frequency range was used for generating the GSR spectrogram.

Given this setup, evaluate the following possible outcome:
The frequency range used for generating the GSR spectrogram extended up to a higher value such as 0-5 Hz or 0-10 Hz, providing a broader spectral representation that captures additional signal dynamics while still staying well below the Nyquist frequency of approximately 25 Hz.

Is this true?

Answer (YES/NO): NO